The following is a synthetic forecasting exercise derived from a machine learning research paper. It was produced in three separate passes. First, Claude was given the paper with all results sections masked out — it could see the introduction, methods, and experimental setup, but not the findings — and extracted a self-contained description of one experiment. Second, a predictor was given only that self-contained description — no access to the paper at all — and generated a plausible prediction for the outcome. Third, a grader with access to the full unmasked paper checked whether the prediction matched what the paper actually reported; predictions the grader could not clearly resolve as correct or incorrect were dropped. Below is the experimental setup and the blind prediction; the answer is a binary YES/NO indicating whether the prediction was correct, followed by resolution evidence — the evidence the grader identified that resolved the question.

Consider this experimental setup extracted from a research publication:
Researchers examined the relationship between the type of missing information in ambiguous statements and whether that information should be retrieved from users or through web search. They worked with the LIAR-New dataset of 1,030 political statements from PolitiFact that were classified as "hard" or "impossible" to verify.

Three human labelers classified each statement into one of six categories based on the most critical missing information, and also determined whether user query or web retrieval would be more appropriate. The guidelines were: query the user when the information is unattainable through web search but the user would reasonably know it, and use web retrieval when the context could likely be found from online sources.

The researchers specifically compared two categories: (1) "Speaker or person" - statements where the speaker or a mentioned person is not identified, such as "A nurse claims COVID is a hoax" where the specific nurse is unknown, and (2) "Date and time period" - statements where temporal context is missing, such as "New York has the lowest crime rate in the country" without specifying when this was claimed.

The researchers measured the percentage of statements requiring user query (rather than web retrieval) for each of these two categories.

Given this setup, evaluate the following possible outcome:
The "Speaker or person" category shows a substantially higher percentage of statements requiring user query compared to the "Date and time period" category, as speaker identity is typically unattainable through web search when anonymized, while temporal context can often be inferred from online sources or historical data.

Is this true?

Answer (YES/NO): YES